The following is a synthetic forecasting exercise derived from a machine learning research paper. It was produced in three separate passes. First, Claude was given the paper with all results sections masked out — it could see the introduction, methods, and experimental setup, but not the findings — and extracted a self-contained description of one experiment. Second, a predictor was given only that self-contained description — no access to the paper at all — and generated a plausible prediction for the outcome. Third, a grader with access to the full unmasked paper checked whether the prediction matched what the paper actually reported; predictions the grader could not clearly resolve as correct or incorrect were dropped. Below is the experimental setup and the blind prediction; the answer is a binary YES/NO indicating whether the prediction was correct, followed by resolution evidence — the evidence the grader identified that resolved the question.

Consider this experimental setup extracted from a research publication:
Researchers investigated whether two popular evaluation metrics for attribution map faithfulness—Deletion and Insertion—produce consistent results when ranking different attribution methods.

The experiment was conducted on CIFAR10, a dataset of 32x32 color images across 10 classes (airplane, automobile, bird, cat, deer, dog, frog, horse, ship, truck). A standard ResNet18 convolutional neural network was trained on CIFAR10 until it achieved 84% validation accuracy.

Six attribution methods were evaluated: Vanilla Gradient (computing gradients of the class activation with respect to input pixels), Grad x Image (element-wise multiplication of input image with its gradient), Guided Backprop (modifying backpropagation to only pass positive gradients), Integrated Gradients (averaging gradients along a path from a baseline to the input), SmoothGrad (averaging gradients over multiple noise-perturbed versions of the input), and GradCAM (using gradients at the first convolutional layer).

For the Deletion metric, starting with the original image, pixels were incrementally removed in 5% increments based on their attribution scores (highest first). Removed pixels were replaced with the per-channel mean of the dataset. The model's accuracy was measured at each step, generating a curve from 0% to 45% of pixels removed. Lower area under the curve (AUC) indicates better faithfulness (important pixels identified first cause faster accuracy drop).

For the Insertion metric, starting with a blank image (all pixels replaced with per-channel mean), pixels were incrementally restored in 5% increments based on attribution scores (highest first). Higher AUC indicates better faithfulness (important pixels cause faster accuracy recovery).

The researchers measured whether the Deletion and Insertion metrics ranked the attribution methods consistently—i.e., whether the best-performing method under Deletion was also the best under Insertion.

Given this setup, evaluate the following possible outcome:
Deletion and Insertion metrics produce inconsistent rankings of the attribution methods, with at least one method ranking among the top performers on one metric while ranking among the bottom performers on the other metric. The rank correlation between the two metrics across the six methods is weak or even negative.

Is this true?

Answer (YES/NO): YES